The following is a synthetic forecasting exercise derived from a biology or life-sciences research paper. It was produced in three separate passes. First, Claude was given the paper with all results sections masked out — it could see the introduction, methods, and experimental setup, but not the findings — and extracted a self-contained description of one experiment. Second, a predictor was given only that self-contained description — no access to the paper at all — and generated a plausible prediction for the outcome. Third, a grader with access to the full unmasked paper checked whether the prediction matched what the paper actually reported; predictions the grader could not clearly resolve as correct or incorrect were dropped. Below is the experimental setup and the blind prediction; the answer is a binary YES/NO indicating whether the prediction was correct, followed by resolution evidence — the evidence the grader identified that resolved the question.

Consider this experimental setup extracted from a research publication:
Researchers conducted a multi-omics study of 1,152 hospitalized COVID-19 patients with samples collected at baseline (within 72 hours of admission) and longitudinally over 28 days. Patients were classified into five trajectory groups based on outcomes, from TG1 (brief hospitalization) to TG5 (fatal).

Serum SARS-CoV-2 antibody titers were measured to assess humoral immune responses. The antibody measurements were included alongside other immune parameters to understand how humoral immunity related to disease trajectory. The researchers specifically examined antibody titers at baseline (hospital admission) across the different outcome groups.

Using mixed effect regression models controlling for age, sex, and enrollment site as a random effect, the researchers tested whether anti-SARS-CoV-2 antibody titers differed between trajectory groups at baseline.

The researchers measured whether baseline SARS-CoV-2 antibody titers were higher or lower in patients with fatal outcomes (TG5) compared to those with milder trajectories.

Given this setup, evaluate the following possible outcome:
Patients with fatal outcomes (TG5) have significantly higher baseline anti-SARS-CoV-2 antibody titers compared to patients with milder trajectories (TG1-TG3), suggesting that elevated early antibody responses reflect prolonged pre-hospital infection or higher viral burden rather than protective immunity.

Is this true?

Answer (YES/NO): NO